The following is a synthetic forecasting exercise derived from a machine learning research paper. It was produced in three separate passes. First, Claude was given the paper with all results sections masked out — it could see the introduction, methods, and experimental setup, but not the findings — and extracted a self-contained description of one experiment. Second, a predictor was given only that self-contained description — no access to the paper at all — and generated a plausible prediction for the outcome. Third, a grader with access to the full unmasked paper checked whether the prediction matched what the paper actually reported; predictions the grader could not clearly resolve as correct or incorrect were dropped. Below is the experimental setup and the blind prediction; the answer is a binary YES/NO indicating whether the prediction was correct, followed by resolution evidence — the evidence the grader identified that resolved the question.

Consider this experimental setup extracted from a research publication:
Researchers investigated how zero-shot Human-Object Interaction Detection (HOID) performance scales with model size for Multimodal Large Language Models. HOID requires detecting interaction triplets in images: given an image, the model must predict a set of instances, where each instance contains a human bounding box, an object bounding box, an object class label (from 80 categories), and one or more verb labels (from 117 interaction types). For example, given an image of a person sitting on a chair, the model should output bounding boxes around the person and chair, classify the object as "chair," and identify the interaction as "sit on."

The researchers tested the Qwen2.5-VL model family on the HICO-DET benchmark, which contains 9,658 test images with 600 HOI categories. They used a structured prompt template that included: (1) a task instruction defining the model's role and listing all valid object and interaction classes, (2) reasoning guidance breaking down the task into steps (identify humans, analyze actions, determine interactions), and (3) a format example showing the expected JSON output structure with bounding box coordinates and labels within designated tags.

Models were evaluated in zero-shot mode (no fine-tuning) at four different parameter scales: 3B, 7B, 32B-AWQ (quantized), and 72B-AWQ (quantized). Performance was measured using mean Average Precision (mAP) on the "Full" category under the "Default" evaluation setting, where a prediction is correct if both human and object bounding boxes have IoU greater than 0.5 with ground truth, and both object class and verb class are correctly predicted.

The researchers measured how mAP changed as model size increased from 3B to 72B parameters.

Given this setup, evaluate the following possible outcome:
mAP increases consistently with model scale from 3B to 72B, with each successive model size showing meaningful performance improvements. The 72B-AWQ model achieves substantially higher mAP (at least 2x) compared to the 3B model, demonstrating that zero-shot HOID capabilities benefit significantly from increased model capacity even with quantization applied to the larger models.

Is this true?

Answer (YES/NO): YES